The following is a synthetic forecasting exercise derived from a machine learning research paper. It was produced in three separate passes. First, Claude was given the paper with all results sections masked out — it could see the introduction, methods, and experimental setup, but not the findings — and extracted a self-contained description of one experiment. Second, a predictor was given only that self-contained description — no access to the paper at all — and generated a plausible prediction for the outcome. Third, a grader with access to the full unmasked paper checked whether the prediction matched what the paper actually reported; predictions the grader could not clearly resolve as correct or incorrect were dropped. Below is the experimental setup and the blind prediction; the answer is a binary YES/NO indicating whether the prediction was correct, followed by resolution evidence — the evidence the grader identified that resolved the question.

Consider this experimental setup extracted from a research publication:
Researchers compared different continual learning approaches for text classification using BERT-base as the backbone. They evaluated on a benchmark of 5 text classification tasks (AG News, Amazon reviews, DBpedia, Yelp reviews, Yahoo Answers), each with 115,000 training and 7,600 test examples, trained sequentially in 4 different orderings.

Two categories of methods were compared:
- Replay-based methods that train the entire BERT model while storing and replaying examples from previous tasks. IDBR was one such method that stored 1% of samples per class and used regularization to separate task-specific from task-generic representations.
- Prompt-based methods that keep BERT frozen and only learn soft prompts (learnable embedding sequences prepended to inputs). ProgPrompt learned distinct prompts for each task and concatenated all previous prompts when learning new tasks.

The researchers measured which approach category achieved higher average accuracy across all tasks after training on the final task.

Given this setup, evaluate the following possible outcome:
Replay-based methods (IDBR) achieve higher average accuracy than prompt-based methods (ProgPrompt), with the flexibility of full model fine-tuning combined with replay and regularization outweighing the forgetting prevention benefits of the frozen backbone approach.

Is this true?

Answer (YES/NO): NO